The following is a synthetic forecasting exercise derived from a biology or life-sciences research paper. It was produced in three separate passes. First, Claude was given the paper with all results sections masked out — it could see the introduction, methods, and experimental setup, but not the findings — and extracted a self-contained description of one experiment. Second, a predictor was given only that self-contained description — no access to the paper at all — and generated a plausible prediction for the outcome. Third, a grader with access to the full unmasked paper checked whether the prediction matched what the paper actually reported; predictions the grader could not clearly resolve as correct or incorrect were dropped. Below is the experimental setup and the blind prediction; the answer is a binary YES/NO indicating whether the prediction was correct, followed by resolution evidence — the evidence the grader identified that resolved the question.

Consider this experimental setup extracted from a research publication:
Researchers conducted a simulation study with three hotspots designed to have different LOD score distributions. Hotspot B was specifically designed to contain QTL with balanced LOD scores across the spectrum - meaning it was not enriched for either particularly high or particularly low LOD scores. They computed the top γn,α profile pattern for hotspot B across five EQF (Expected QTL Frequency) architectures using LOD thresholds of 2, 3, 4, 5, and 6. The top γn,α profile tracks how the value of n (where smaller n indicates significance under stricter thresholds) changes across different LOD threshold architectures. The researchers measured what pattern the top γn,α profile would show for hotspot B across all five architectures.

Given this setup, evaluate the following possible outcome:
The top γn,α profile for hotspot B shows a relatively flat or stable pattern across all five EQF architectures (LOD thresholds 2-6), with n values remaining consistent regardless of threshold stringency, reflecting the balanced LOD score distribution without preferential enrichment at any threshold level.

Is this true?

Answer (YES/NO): YES